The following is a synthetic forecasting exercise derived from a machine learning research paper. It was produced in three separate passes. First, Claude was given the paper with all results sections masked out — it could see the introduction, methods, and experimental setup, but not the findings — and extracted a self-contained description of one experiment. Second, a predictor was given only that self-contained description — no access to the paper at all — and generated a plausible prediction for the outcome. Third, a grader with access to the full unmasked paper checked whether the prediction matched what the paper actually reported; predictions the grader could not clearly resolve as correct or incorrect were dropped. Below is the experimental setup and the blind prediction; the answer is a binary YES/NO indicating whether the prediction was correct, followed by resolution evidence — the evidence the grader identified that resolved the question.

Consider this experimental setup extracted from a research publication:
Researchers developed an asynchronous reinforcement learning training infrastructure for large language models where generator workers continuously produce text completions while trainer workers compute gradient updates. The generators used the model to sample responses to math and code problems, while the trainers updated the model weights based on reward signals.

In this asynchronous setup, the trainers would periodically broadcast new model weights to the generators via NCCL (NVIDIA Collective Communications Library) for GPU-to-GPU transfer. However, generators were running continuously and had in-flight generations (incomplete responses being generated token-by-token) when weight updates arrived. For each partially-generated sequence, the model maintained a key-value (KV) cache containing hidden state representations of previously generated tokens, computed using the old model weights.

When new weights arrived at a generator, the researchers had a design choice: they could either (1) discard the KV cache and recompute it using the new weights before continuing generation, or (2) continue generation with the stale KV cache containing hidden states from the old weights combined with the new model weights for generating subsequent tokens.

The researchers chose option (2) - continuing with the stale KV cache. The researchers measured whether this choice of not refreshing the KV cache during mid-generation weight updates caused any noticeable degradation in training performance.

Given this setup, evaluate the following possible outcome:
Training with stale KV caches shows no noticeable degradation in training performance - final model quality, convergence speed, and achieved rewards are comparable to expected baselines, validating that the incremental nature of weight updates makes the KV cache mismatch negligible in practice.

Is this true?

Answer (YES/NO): YES